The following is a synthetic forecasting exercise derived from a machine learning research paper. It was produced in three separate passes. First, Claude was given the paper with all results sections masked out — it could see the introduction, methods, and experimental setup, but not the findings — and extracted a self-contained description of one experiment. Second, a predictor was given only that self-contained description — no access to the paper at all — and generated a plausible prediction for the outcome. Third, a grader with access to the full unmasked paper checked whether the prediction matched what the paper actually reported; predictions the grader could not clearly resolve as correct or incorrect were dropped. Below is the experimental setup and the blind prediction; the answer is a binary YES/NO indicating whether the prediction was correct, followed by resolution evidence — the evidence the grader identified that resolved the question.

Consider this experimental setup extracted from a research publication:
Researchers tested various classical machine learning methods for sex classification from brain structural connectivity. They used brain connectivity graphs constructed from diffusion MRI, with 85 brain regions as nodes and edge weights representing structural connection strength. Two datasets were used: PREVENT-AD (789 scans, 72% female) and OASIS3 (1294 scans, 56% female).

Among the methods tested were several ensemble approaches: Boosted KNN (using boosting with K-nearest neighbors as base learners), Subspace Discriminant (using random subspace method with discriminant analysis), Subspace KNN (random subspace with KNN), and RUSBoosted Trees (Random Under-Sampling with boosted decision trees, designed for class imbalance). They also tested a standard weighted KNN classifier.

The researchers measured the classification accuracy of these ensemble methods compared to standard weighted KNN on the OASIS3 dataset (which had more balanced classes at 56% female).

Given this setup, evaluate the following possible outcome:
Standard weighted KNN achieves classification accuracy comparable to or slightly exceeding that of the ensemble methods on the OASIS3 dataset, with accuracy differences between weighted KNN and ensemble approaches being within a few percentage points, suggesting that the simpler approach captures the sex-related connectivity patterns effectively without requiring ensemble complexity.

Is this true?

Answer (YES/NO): NO